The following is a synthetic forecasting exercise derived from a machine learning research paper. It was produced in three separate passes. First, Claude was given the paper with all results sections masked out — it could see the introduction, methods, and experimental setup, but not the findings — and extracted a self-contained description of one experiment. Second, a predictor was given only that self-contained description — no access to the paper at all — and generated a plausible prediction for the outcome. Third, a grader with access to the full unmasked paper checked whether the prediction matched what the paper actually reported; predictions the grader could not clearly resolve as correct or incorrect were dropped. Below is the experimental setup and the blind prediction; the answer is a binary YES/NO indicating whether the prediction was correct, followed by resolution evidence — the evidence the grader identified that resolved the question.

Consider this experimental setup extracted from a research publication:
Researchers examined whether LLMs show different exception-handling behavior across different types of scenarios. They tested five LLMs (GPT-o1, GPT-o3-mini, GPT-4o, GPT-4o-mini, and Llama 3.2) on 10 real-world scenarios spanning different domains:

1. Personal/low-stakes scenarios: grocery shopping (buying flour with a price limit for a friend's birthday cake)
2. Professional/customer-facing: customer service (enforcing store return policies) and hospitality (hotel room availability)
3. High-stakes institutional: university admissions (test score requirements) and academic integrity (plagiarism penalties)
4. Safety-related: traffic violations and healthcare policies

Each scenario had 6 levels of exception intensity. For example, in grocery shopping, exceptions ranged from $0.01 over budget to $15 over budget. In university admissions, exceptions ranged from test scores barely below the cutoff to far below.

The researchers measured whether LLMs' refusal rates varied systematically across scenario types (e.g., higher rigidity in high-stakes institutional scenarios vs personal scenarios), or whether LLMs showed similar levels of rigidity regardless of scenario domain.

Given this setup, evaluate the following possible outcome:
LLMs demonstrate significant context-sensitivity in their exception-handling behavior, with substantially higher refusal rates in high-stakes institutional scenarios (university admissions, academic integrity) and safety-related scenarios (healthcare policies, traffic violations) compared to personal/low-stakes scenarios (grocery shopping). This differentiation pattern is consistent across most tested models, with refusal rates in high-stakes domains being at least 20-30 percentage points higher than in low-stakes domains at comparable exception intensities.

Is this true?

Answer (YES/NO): NO